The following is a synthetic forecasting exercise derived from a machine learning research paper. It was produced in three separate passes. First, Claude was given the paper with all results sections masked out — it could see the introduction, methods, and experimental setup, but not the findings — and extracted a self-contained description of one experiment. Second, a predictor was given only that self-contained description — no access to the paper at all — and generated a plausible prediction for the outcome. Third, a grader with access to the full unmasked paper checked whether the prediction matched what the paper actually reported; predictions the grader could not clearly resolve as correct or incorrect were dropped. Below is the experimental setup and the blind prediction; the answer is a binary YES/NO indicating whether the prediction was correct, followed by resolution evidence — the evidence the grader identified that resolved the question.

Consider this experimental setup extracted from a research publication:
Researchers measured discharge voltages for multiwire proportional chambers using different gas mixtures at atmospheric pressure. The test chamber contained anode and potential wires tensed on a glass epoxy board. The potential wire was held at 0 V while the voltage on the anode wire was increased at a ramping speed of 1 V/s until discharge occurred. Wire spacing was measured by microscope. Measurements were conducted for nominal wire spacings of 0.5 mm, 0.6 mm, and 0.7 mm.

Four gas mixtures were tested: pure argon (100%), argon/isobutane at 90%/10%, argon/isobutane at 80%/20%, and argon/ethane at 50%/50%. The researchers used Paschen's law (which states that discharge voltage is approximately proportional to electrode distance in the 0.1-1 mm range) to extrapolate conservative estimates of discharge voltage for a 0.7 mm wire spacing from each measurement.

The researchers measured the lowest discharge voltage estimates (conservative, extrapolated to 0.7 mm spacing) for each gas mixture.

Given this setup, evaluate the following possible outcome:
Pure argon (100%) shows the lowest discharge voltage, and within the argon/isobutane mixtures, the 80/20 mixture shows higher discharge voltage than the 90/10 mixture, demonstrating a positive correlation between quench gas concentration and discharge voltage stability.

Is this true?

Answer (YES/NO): YES